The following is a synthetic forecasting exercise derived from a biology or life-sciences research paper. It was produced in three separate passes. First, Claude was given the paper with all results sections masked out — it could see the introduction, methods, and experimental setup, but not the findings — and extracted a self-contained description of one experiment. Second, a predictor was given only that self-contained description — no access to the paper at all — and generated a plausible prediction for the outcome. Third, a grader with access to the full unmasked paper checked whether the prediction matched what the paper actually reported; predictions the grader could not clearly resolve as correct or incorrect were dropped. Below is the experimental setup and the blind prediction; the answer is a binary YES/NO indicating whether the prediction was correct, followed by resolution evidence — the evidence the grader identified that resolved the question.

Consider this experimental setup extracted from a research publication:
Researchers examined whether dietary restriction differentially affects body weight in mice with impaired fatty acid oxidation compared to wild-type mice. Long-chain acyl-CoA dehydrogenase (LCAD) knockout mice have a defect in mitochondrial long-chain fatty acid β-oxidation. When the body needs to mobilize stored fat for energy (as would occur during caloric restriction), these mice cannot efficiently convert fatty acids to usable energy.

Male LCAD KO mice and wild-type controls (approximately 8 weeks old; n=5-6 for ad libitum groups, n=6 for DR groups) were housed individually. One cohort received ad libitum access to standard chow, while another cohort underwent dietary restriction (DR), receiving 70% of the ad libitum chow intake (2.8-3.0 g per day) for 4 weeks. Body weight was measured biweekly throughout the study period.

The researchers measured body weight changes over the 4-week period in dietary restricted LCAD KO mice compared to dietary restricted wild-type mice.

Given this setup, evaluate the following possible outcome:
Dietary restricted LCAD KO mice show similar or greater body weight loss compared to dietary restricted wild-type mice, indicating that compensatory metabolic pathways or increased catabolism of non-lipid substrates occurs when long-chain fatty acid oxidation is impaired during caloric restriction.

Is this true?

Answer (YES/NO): YES